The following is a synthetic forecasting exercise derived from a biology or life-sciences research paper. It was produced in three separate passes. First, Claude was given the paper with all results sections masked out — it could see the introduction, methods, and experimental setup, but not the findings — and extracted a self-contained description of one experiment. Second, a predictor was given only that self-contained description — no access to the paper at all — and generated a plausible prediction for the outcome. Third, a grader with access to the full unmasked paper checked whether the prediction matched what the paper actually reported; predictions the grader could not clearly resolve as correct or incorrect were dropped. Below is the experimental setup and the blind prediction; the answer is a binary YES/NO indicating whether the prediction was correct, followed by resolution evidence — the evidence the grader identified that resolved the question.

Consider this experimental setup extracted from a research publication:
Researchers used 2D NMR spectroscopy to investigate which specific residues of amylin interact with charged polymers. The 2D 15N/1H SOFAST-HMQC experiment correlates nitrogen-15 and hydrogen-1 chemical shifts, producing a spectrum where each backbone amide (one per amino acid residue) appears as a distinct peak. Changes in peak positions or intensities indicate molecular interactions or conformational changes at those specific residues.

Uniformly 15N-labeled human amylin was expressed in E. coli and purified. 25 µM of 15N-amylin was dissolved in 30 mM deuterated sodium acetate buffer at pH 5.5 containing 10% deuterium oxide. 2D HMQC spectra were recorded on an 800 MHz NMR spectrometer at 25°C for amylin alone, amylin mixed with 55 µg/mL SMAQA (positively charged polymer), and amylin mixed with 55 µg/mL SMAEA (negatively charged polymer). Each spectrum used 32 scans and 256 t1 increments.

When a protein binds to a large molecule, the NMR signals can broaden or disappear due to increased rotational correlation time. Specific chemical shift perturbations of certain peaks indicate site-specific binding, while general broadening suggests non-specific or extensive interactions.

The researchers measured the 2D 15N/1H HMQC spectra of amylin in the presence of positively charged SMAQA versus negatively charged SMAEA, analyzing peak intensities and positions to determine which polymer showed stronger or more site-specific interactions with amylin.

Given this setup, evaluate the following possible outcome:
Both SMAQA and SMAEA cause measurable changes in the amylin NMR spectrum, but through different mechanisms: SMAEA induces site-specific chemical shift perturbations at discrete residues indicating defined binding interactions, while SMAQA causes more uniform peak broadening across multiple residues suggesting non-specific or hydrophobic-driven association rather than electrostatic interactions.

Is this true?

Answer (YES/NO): NO